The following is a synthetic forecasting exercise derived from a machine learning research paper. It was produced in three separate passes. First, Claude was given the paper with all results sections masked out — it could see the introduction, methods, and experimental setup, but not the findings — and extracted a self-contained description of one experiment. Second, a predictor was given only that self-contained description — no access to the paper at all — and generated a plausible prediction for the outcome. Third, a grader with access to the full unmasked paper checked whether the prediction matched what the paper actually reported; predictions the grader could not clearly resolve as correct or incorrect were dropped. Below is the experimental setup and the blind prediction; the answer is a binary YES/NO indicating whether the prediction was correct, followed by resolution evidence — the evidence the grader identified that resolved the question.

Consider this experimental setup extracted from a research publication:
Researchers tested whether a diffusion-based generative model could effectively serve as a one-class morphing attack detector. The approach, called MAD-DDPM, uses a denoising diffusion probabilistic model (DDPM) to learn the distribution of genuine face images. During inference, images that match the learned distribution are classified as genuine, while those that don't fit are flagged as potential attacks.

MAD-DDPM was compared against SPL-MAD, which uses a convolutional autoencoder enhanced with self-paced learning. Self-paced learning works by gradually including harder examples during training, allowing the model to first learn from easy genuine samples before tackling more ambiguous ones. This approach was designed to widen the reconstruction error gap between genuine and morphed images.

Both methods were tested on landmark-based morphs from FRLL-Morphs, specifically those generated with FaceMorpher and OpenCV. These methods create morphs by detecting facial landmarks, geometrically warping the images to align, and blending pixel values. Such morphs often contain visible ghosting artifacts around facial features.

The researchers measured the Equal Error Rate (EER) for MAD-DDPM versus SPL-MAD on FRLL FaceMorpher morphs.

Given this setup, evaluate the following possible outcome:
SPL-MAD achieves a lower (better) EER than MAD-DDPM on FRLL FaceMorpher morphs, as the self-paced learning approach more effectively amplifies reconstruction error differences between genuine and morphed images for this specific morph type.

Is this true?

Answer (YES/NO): YES